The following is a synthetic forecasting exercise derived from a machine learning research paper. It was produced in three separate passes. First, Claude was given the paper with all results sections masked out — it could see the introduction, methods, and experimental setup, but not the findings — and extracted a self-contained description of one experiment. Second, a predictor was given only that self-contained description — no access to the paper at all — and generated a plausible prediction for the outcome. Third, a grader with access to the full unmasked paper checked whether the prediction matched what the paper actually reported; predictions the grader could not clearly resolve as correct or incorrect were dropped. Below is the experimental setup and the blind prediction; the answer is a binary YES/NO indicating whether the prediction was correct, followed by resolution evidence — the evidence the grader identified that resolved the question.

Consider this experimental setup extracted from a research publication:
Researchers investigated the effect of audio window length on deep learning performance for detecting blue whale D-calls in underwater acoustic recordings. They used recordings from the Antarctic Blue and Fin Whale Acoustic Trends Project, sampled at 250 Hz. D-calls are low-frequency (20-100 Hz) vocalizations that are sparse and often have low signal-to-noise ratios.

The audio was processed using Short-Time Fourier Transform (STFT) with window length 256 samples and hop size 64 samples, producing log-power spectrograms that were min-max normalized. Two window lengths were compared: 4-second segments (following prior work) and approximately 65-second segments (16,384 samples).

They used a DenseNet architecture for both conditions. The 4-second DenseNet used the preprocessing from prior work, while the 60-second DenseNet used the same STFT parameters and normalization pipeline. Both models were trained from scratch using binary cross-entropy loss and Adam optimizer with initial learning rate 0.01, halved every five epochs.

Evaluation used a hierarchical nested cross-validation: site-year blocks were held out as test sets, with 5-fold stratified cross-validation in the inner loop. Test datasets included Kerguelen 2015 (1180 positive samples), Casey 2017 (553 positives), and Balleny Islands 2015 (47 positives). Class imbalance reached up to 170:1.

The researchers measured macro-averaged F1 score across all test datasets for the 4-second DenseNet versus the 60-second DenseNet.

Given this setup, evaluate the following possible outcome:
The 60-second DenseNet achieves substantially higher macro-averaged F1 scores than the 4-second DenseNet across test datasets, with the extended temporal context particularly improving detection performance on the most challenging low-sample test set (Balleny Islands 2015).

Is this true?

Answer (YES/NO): YES